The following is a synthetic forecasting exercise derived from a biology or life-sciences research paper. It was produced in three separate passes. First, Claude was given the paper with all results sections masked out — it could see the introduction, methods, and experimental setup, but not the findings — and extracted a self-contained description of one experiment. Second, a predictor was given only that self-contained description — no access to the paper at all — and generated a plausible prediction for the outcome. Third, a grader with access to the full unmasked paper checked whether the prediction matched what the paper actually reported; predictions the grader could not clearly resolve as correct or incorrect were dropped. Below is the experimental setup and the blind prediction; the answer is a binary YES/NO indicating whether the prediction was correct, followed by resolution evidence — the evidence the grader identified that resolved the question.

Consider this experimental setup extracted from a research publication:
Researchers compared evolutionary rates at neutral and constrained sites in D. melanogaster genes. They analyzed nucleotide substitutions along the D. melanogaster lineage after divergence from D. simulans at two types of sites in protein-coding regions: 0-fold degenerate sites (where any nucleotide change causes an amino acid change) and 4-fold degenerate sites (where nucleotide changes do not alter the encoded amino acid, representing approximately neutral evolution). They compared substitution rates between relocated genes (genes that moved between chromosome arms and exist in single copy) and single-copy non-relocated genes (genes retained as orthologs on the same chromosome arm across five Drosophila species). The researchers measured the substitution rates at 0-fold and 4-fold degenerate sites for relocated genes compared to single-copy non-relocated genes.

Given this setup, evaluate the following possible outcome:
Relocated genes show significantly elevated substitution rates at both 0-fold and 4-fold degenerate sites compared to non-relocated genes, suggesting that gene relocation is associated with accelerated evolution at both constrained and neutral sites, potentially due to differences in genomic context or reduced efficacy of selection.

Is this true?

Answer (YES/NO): NO